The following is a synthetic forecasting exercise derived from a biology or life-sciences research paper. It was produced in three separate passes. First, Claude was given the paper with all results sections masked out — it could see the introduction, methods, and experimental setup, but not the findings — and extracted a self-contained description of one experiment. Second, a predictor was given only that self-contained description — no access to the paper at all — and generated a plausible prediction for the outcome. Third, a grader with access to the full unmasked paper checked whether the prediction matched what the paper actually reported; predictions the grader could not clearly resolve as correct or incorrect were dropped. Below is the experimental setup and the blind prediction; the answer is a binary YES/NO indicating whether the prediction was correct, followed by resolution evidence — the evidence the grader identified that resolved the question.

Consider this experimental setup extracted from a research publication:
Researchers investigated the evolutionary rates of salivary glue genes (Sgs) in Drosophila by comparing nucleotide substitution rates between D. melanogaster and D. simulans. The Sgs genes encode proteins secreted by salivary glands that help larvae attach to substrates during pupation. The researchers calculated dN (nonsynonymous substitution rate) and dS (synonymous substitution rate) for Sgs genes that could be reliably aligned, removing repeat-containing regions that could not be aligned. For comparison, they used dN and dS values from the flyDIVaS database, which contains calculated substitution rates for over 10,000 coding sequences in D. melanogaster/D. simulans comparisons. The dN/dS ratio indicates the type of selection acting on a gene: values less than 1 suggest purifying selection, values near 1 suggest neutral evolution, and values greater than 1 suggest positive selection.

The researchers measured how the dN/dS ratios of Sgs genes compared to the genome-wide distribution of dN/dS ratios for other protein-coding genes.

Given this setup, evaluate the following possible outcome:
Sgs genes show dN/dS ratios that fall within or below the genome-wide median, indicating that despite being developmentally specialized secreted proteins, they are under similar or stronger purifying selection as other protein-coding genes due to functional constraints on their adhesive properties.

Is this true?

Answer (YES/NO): NO